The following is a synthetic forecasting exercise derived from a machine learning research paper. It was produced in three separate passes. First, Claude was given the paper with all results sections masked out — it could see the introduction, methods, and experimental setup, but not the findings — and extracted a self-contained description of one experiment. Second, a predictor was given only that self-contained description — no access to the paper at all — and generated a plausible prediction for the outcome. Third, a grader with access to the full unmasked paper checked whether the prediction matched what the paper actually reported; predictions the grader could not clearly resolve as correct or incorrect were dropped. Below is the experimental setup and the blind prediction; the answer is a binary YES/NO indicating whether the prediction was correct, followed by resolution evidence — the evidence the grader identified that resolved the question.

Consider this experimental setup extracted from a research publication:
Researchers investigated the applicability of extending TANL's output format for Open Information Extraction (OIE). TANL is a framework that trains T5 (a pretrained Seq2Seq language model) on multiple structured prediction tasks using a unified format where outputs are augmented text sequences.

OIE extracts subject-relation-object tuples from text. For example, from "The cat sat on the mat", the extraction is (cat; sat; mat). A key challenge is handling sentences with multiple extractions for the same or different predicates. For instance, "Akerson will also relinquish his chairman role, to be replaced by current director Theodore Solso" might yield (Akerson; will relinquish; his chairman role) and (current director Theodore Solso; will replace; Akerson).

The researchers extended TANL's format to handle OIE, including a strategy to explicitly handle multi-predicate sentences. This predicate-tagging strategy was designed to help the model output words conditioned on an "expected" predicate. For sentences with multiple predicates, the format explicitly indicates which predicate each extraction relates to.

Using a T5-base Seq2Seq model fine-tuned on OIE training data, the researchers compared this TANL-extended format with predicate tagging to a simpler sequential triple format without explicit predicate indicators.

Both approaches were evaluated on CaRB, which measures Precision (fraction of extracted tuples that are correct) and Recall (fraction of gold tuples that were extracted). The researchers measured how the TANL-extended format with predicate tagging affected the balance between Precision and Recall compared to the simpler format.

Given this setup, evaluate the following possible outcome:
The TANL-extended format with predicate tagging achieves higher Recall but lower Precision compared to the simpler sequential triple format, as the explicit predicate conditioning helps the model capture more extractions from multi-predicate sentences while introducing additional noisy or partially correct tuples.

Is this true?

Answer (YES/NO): YES